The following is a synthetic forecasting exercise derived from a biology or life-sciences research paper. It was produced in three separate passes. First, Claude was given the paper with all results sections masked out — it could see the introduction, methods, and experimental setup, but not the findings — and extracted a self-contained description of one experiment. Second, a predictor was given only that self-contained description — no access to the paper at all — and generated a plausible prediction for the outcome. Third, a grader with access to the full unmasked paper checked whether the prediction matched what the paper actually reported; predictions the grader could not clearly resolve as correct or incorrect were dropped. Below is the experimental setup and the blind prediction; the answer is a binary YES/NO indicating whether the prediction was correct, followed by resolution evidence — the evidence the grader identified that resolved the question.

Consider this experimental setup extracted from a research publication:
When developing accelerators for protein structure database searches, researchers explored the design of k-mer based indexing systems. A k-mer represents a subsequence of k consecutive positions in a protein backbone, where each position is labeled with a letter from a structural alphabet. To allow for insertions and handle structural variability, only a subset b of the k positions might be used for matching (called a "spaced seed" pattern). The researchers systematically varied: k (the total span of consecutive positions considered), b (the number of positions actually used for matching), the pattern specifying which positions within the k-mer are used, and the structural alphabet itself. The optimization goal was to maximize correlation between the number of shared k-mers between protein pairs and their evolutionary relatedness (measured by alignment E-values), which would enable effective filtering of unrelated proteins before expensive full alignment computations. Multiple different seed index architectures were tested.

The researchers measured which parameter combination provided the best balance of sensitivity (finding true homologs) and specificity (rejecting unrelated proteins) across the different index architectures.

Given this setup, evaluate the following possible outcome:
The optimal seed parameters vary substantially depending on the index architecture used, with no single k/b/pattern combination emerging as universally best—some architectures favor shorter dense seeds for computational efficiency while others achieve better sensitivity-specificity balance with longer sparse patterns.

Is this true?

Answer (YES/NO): NO